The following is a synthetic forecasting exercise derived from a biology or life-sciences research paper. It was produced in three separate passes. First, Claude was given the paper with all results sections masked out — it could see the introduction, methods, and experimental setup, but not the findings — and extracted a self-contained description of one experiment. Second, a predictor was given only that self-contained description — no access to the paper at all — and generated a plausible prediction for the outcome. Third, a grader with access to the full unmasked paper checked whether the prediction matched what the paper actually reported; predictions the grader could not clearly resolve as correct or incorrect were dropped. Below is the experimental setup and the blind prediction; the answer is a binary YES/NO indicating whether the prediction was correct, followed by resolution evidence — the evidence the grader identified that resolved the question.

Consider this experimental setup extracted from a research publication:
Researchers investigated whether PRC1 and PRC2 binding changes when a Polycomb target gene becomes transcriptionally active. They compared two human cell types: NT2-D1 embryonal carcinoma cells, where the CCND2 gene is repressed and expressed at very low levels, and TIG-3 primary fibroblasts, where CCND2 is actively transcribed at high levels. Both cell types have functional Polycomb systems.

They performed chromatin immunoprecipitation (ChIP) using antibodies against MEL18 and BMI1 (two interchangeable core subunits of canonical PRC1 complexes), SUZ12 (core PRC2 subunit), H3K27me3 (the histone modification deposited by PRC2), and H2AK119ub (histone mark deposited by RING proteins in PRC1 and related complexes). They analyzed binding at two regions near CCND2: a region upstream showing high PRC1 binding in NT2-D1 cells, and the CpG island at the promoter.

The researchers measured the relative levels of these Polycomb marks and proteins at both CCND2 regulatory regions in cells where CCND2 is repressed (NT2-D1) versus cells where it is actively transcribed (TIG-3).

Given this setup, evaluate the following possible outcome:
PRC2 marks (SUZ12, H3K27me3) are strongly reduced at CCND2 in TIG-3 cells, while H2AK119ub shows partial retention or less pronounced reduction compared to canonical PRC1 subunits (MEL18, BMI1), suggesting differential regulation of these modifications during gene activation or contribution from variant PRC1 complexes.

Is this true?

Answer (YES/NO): NO